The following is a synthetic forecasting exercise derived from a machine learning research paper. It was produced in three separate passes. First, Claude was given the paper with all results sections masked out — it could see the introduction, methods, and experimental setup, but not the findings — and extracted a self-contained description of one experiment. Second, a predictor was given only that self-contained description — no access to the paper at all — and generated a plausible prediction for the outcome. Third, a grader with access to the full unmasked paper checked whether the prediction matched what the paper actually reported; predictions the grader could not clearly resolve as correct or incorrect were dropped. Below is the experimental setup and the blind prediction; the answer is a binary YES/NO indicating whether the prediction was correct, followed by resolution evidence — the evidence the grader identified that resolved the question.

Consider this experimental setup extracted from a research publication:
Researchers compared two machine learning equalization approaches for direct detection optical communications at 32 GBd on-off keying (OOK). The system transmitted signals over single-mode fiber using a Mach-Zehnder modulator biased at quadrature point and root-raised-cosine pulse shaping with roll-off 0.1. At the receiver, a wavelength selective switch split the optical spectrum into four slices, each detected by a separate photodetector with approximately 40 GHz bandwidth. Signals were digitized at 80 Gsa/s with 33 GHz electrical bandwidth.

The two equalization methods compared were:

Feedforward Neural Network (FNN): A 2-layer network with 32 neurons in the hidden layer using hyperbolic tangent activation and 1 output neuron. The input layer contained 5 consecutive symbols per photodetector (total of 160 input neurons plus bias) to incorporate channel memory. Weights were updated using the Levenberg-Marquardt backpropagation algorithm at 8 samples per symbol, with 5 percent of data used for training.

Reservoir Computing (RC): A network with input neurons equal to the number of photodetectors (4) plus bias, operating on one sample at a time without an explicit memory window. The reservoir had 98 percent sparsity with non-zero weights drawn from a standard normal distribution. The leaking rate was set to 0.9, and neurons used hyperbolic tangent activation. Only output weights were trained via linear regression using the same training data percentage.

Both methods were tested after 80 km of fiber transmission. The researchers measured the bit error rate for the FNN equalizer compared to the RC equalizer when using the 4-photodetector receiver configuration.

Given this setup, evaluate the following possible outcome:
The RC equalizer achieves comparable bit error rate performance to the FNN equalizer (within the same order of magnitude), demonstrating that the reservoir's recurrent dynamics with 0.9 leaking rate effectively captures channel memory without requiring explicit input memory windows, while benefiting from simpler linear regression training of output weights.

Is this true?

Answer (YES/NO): YES